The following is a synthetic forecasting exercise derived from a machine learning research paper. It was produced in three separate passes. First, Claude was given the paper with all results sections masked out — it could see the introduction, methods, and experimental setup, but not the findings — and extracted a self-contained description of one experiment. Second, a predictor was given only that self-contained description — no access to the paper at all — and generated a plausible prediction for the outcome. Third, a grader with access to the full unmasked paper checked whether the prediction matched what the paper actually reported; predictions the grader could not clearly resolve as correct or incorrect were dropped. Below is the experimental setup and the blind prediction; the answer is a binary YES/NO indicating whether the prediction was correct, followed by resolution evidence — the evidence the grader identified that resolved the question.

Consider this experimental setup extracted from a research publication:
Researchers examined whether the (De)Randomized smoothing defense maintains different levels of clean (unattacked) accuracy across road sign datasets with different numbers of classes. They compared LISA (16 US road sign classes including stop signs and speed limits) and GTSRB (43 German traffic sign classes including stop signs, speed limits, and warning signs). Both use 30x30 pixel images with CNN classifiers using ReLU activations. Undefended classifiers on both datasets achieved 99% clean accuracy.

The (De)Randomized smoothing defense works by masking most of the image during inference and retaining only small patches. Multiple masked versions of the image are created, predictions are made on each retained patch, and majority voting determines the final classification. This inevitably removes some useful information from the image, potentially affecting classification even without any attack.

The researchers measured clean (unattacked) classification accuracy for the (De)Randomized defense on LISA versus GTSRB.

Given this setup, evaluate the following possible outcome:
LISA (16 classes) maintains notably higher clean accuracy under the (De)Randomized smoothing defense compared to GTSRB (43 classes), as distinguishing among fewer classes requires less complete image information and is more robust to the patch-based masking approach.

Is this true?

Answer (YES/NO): NO